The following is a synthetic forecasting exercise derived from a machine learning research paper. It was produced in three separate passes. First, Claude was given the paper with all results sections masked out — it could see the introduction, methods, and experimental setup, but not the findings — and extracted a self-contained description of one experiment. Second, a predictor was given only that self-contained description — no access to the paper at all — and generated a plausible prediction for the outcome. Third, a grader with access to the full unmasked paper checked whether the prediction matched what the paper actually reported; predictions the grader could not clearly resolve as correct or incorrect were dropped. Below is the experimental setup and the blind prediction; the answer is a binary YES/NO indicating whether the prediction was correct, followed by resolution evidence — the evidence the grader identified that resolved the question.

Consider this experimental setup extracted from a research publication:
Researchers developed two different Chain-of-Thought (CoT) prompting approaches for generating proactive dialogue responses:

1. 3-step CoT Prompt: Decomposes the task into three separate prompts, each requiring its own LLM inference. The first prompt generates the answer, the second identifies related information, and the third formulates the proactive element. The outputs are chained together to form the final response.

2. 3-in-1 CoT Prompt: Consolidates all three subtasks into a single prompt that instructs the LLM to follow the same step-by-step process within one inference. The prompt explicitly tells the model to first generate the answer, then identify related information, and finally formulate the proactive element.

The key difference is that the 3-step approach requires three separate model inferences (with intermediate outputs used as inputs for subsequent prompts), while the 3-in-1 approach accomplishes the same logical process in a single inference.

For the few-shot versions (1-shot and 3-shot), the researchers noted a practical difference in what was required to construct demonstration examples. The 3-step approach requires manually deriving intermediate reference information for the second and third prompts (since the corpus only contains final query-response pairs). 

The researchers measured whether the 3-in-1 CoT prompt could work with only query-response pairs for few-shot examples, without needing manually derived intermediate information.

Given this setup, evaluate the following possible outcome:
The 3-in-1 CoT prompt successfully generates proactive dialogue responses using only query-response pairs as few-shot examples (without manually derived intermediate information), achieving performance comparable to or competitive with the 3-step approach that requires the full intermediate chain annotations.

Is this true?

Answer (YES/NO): YES